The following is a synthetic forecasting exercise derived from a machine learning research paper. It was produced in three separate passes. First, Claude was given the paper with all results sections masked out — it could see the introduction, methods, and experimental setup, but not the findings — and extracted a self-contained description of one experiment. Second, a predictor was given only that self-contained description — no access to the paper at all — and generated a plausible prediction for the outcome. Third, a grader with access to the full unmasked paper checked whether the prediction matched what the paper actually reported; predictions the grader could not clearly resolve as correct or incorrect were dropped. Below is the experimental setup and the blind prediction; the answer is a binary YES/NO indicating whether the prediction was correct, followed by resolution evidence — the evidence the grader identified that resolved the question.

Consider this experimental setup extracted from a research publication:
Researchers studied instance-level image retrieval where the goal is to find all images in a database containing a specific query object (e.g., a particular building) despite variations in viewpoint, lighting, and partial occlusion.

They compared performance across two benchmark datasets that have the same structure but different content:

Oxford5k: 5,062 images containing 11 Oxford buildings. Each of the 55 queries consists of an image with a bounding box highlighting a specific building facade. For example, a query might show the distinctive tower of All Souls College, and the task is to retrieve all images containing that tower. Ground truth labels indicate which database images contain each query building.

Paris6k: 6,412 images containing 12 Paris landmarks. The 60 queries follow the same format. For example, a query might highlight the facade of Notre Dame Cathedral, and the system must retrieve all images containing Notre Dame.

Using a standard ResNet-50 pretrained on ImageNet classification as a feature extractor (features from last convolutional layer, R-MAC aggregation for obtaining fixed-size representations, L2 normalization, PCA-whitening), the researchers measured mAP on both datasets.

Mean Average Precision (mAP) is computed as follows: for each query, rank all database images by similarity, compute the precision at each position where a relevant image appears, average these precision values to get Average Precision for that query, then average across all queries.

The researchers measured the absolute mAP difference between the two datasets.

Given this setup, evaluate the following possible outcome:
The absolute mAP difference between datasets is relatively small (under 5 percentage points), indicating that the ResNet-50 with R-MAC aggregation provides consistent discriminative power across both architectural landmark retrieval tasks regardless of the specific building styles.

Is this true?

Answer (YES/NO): NO